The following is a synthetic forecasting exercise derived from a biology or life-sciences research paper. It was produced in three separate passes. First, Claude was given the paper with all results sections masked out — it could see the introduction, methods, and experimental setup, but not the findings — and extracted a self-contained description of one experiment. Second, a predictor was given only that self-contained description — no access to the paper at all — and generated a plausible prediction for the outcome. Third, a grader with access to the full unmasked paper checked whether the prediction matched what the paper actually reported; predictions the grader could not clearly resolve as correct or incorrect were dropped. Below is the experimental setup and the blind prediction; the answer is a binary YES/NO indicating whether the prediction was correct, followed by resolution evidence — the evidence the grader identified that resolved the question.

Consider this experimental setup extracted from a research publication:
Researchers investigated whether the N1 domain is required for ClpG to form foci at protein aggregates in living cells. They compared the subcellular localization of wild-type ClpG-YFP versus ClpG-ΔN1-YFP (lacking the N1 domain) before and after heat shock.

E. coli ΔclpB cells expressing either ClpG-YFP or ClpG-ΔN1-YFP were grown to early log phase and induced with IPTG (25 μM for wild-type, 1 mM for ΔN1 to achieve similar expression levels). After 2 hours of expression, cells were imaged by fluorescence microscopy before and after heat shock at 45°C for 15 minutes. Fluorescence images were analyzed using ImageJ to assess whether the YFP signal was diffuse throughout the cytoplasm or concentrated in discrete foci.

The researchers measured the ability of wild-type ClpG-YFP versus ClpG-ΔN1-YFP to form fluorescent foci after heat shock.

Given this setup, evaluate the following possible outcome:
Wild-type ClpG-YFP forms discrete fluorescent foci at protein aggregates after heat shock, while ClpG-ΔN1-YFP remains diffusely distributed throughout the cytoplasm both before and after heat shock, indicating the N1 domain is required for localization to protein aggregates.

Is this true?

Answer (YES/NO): YES